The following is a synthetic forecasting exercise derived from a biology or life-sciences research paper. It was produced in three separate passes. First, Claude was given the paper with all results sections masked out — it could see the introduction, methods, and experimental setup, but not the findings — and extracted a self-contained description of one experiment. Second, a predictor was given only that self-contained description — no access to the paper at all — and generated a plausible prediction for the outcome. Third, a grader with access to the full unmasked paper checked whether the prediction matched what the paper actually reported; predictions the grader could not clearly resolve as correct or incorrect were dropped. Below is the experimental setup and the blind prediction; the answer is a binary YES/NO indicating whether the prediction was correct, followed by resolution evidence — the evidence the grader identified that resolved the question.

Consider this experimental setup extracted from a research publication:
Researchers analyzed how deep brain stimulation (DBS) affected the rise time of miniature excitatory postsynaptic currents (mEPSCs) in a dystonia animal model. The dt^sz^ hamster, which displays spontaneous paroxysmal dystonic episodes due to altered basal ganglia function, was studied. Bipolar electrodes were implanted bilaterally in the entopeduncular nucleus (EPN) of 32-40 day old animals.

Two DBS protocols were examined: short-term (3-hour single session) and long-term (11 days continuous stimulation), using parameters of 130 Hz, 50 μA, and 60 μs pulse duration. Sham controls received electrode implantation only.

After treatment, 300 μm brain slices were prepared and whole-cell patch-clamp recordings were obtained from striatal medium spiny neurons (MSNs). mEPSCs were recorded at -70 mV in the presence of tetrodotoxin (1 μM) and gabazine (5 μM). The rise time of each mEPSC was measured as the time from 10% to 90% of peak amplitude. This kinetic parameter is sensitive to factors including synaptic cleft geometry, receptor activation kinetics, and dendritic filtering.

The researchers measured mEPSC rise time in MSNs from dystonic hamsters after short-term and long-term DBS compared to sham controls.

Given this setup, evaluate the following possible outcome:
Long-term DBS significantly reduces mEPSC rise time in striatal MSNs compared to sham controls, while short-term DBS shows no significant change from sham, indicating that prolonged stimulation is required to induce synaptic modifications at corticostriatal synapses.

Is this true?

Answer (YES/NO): NO